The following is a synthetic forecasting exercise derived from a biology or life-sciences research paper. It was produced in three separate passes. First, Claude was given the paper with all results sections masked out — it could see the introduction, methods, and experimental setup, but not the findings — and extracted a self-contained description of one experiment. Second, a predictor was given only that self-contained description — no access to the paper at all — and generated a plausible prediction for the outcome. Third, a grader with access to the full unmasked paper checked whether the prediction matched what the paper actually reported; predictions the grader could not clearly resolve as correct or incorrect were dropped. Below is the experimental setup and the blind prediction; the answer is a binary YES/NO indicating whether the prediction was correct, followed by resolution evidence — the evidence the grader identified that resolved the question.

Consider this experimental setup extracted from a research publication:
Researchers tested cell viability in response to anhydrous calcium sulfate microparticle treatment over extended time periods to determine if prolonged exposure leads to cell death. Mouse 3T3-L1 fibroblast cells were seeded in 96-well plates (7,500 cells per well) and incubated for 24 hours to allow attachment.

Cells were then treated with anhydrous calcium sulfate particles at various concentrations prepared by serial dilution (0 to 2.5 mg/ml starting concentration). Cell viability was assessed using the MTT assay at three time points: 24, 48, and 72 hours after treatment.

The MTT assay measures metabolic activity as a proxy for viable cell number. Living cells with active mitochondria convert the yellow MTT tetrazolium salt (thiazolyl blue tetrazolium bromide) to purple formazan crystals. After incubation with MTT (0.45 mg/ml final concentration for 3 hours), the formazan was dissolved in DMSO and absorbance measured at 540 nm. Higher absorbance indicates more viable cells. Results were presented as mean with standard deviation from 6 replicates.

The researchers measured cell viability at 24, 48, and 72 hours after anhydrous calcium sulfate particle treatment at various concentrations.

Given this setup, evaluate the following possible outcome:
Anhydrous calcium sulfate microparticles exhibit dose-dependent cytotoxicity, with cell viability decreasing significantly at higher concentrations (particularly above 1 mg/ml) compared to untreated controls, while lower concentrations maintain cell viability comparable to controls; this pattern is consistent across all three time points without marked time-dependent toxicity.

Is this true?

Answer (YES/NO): NO